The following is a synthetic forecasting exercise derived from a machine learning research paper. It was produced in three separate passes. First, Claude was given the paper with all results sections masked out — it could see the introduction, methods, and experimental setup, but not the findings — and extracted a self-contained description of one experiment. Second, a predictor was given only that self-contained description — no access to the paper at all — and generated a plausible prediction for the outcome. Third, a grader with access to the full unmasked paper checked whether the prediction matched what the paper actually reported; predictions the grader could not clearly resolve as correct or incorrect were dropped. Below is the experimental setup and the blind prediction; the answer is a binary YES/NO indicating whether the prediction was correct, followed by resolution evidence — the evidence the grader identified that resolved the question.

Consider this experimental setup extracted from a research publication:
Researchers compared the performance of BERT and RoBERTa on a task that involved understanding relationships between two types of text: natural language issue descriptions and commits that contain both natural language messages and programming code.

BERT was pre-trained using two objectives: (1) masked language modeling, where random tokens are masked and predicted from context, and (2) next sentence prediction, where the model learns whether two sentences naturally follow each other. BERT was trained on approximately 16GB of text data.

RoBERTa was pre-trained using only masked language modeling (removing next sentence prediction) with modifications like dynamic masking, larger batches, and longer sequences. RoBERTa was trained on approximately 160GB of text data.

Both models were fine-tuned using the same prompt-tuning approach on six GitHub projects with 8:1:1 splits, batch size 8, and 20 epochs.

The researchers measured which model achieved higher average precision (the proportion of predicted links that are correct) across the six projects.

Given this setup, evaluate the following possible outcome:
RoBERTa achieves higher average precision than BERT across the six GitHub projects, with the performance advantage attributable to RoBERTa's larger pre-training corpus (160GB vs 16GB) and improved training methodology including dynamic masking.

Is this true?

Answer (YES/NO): NO